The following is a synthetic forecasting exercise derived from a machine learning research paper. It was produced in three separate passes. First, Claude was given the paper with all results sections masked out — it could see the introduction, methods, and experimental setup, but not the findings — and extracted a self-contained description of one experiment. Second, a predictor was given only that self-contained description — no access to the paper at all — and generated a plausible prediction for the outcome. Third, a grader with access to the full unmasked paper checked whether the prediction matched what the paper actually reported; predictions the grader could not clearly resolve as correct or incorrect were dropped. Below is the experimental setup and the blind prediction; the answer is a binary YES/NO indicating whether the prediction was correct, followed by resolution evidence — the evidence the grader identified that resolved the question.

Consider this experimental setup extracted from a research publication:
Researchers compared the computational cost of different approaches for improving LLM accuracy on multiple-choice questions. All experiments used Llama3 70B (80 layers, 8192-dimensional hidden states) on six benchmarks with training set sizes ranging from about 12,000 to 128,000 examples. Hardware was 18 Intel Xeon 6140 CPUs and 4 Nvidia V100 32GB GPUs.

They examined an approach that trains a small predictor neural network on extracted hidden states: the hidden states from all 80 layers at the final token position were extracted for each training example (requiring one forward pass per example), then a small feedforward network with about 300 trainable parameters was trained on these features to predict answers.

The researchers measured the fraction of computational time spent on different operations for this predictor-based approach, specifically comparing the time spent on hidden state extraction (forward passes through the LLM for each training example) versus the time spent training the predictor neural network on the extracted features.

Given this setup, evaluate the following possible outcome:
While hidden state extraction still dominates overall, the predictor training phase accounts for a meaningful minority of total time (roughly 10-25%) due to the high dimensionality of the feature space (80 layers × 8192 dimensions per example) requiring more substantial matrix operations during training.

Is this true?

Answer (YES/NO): NO